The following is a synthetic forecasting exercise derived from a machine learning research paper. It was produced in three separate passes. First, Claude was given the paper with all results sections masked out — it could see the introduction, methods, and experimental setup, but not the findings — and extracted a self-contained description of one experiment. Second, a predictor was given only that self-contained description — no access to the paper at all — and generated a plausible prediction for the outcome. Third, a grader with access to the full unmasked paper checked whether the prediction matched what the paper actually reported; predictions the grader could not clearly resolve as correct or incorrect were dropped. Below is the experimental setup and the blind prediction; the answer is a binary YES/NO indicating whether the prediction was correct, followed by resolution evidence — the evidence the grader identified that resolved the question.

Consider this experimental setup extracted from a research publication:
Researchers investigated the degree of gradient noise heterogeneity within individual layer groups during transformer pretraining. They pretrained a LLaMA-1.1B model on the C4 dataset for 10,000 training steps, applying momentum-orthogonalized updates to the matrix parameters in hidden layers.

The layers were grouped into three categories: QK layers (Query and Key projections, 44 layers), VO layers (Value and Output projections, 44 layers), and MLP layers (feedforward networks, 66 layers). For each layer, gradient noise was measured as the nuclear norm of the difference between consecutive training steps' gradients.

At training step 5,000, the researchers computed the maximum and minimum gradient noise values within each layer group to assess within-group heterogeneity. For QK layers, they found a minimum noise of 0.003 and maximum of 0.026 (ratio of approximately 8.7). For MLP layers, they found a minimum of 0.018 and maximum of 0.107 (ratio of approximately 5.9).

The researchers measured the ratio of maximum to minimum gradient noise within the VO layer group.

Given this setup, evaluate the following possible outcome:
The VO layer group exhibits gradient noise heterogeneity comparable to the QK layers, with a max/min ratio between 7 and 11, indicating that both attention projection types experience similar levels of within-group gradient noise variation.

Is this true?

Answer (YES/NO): NO